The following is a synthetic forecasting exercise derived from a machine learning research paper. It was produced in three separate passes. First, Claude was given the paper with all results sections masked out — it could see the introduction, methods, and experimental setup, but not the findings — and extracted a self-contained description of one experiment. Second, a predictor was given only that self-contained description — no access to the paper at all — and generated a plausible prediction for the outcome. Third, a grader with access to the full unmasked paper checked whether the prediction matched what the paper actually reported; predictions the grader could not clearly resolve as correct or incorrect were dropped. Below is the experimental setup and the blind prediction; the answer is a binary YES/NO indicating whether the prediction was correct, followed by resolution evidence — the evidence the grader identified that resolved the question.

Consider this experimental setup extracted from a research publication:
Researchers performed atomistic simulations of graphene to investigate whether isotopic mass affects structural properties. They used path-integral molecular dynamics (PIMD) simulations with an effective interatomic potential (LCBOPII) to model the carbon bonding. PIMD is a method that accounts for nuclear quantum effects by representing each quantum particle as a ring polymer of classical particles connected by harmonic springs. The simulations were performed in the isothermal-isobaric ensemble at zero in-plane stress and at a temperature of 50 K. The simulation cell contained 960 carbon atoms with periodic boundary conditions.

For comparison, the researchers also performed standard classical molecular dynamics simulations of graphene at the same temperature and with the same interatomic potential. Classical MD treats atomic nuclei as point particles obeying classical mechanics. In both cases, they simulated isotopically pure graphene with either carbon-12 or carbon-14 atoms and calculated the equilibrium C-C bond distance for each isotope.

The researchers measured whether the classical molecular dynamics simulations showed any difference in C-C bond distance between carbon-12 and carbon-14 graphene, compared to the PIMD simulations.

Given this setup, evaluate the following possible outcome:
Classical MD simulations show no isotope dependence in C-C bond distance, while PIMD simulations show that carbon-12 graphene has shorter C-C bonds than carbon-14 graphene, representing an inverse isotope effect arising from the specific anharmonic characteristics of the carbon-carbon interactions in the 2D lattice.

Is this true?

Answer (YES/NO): NO